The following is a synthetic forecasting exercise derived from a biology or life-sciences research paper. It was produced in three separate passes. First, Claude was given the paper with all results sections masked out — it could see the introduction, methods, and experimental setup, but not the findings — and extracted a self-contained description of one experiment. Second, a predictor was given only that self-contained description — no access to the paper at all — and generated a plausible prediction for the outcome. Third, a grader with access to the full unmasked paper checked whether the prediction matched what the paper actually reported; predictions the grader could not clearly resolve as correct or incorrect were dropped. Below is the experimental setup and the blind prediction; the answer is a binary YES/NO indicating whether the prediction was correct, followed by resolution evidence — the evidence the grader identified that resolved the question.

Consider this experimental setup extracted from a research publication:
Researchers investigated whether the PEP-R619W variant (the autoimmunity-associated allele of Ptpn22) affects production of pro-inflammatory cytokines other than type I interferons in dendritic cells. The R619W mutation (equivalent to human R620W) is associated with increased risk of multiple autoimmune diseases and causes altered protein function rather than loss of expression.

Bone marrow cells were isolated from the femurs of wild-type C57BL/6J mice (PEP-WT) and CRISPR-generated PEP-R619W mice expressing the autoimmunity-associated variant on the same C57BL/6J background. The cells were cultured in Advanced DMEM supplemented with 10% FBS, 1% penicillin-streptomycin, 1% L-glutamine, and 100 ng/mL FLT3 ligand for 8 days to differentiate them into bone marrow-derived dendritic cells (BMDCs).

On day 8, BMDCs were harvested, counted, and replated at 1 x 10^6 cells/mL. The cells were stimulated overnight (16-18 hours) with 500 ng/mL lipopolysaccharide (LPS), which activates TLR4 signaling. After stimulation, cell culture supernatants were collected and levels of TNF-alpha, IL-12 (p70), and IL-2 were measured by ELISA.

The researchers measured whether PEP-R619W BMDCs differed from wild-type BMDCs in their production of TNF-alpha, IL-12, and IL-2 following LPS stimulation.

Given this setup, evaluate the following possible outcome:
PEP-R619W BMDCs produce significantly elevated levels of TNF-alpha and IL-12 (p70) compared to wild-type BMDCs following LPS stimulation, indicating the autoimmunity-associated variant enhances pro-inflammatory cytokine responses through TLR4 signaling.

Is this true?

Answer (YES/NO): NO